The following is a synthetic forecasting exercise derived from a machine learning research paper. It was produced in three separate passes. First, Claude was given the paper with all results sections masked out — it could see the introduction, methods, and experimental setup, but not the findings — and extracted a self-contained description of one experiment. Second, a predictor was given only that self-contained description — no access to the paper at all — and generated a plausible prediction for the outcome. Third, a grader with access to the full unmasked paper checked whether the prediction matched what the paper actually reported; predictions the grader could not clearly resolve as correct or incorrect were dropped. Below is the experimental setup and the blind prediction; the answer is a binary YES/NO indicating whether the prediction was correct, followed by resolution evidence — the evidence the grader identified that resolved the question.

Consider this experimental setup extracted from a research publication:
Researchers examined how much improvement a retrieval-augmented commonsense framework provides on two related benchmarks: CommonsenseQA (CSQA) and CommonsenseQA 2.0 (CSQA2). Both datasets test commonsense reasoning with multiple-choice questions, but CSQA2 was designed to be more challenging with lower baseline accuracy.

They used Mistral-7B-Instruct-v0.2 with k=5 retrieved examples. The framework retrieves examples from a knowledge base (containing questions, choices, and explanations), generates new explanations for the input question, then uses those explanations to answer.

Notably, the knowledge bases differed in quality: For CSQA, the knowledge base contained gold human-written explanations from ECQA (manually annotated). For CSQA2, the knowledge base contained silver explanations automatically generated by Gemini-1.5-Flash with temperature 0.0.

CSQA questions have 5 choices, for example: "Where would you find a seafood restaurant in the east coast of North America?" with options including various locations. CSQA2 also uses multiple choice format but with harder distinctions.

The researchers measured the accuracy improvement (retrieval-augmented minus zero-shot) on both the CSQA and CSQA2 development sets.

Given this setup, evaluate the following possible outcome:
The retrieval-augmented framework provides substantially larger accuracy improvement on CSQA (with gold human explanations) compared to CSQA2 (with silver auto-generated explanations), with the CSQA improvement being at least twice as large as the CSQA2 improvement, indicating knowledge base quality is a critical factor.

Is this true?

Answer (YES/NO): NO